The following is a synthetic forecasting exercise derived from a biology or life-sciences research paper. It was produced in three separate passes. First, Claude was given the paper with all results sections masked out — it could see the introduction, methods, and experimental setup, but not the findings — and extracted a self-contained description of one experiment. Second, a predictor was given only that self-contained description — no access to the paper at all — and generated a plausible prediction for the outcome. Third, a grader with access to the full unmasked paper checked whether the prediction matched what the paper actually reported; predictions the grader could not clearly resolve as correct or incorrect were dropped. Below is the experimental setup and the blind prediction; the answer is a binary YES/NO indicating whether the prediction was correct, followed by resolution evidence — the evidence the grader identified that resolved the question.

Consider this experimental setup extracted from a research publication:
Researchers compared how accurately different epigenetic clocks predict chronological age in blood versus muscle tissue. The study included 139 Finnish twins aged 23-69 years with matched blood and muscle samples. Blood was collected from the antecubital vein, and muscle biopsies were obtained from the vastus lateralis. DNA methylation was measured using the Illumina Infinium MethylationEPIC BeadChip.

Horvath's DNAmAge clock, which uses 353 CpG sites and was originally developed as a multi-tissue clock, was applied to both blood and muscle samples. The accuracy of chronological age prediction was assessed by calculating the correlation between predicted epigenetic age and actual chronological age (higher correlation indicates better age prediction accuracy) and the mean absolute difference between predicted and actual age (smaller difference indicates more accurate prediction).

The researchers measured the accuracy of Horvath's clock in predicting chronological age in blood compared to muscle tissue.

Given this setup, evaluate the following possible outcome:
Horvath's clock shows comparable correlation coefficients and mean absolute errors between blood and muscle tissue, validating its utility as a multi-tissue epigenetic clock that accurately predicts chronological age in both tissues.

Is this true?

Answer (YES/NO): NO